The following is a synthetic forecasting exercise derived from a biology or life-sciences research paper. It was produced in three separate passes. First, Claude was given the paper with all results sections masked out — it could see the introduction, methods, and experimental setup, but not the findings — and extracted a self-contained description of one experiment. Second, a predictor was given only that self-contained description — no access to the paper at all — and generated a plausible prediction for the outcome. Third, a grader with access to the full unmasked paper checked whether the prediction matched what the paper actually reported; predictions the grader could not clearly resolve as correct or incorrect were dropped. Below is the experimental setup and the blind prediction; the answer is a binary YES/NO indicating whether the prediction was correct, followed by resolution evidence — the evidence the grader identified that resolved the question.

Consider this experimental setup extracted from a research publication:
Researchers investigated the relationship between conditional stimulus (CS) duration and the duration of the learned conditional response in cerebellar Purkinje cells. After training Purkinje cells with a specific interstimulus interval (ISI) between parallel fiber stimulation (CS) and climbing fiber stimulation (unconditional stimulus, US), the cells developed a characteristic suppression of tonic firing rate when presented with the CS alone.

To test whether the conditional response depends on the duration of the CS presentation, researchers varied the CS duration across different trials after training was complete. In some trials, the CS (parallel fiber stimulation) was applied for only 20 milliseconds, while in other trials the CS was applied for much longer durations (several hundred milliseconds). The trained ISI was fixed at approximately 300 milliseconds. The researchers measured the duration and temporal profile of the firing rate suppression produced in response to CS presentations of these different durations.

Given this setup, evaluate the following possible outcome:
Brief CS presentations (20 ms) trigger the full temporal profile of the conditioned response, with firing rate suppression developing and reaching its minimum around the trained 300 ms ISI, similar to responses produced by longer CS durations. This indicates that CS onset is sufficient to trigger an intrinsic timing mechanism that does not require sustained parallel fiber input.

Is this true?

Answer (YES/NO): YES